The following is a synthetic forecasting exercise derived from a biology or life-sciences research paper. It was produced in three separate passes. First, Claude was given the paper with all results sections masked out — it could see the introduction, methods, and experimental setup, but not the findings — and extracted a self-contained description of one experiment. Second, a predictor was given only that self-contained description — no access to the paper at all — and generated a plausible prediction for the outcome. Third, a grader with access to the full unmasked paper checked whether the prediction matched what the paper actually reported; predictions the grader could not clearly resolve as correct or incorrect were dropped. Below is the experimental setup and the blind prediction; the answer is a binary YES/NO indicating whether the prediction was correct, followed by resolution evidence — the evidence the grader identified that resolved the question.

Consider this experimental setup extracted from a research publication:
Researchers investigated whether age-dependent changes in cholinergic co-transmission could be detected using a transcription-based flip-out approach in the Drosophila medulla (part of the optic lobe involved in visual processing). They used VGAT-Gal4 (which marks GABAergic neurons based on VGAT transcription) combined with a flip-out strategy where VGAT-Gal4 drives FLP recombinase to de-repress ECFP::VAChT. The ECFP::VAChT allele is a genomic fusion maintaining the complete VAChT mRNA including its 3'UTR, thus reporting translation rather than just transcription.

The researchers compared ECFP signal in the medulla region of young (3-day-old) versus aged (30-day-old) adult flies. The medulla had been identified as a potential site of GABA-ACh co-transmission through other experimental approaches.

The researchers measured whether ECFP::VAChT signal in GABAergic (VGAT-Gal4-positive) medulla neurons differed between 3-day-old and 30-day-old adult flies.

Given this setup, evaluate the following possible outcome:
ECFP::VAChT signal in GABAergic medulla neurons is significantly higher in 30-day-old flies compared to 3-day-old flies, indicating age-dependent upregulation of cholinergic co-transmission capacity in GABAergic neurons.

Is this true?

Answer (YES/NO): YES